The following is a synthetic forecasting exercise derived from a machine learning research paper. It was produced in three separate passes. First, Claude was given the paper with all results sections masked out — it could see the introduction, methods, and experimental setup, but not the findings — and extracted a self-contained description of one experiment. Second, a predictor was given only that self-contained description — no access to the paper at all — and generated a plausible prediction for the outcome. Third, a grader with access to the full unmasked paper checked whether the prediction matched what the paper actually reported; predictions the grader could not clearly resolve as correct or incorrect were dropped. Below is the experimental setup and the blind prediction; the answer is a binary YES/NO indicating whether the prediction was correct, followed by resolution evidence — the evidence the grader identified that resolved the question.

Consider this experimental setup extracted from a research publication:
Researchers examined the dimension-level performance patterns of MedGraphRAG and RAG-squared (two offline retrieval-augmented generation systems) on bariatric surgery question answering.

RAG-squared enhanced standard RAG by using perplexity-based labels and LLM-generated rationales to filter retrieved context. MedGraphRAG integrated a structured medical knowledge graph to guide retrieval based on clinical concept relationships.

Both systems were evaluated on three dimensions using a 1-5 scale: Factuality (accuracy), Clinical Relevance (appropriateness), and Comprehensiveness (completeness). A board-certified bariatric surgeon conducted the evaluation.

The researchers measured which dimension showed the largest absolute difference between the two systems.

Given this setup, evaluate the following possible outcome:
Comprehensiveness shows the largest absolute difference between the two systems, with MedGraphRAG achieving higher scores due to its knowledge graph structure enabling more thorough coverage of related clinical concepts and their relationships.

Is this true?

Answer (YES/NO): YES